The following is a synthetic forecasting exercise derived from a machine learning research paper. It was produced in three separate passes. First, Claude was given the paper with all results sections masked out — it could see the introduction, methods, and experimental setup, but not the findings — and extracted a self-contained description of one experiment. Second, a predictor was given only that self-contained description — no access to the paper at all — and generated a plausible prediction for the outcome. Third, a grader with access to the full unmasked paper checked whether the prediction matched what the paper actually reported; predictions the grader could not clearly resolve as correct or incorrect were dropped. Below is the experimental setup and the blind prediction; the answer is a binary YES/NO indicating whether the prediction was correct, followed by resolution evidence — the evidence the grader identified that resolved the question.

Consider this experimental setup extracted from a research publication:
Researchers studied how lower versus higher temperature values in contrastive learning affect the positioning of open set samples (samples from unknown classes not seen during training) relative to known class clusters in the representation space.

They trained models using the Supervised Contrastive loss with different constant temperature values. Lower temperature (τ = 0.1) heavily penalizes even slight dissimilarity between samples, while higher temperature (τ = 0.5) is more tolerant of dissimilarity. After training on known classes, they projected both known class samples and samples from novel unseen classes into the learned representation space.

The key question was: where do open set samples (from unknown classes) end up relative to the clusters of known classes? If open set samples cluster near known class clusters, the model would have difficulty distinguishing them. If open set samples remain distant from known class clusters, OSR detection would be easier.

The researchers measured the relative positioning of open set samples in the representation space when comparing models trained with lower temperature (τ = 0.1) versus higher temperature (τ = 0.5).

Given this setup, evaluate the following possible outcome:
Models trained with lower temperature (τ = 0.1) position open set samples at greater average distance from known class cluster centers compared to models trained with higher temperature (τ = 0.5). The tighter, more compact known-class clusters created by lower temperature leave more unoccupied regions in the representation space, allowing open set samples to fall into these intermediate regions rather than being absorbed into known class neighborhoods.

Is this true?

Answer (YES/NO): NO